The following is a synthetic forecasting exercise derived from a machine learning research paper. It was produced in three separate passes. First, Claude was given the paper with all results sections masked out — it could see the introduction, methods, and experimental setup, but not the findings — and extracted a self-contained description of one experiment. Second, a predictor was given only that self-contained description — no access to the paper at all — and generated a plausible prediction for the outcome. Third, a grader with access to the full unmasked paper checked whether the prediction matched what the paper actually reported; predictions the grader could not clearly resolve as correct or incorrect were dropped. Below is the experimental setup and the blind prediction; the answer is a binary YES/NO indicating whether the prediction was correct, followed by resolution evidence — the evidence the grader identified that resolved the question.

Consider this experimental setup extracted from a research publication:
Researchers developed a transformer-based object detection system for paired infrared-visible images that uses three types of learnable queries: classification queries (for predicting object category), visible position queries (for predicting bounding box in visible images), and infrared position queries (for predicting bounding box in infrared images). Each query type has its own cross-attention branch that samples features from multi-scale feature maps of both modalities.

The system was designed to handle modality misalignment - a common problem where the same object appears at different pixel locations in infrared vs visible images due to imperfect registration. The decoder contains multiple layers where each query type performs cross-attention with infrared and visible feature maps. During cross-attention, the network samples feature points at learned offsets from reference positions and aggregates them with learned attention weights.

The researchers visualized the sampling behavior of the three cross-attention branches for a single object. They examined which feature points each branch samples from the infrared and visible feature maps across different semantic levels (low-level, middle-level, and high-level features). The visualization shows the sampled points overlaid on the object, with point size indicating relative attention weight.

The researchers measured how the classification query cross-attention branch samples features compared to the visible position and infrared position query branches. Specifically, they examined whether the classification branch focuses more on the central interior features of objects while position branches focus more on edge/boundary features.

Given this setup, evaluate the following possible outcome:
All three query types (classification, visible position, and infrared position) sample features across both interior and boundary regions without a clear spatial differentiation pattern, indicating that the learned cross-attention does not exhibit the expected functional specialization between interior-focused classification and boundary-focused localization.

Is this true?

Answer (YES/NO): NO